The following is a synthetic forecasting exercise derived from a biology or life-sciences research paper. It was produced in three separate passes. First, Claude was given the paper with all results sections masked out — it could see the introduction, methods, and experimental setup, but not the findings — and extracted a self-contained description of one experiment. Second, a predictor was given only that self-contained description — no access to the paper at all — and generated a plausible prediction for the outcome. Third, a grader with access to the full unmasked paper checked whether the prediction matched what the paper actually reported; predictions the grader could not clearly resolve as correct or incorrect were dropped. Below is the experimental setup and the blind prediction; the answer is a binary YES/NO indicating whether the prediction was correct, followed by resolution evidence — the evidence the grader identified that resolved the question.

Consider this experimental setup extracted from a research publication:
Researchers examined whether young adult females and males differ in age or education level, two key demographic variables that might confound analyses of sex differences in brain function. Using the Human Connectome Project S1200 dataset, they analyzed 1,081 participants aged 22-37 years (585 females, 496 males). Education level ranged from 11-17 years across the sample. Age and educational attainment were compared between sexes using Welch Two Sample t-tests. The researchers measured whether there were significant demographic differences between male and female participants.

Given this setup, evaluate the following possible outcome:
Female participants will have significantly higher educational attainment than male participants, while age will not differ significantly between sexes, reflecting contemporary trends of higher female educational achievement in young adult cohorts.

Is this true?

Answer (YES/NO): NO